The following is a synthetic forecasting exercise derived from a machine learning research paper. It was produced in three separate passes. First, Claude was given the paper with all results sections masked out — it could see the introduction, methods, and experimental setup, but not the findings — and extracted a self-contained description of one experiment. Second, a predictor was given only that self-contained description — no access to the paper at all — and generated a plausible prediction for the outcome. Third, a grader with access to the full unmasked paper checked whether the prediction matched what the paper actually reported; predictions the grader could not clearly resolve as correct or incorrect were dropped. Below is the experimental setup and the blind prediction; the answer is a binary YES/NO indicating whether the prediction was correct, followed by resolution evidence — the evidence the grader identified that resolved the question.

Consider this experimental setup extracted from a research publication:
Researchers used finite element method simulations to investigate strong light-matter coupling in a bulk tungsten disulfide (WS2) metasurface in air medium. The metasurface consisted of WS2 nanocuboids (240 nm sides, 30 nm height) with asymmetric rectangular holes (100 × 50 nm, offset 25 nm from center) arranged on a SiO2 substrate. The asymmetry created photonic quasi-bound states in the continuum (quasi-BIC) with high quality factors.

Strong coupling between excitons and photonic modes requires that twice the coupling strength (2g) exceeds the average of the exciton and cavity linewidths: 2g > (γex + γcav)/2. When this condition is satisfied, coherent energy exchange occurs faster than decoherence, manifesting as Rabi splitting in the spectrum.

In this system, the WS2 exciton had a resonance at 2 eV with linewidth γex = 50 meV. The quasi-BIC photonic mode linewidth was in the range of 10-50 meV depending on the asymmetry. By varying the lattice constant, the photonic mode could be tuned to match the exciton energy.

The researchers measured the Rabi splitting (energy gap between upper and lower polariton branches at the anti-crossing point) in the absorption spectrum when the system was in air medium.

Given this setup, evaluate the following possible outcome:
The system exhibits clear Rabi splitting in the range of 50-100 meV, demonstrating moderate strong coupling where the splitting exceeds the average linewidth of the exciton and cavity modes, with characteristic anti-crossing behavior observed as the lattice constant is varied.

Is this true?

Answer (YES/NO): NO